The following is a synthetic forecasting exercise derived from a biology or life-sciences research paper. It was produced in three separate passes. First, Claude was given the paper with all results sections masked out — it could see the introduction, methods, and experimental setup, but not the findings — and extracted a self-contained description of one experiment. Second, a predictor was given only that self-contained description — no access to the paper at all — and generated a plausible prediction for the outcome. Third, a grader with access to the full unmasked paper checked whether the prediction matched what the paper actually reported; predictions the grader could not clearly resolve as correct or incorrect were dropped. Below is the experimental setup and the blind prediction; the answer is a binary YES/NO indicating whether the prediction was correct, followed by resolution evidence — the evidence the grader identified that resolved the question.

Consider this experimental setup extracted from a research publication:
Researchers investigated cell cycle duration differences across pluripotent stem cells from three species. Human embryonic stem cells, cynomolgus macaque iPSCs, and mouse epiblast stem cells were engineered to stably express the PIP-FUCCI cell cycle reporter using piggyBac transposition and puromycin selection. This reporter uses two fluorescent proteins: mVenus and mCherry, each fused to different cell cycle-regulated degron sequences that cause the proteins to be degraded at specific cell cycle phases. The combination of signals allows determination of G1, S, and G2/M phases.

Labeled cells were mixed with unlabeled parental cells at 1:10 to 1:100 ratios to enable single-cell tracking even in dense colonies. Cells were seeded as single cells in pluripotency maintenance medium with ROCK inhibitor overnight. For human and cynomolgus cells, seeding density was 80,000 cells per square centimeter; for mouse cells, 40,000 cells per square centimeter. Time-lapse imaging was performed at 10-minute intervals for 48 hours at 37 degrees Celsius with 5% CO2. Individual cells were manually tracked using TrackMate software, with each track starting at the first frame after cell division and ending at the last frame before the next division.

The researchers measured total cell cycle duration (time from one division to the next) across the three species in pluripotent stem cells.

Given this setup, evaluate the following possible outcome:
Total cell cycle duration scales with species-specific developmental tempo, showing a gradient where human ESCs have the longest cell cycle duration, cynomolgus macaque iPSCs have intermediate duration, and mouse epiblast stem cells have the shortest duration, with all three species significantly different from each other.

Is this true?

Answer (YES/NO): NO